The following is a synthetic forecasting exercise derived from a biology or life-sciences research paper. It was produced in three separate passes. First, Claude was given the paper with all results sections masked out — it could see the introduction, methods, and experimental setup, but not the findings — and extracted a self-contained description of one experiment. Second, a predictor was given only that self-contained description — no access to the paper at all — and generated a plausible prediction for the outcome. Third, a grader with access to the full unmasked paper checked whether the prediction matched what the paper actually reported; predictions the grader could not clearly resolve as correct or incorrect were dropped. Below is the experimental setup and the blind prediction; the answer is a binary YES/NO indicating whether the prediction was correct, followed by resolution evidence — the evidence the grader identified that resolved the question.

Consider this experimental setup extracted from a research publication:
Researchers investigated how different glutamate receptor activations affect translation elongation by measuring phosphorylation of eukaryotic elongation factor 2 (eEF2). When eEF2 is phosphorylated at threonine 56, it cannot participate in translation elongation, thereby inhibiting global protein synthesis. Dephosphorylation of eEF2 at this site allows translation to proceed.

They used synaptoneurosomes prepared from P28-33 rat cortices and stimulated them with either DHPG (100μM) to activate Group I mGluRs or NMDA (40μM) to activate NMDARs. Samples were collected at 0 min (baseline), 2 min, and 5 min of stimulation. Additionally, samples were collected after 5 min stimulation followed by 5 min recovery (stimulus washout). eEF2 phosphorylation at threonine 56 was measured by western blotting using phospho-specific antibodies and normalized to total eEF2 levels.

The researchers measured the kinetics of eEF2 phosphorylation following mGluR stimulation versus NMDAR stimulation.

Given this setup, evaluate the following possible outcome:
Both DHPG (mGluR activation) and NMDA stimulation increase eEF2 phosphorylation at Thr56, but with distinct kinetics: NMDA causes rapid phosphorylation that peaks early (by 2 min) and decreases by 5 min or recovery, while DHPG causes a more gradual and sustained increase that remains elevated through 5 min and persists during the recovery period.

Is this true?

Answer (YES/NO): NO